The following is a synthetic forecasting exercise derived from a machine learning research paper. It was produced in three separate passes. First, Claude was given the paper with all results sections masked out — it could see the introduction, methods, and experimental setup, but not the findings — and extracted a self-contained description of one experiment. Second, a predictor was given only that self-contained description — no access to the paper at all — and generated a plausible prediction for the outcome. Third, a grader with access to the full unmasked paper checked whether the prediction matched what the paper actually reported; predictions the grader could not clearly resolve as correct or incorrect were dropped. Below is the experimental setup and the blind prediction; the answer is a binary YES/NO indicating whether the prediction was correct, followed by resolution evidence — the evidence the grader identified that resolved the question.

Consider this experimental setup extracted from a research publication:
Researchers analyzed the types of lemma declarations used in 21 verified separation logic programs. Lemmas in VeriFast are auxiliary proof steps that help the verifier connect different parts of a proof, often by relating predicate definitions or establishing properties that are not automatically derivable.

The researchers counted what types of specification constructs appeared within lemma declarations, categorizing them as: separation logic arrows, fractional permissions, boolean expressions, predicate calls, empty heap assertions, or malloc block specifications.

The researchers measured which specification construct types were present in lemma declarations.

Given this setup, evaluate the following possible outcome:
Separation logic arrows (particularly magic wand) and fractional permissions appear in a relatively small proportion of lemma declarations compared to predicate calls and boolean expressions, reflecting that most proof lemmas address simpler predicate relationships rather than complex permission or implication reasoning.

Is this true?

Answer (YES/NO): NO